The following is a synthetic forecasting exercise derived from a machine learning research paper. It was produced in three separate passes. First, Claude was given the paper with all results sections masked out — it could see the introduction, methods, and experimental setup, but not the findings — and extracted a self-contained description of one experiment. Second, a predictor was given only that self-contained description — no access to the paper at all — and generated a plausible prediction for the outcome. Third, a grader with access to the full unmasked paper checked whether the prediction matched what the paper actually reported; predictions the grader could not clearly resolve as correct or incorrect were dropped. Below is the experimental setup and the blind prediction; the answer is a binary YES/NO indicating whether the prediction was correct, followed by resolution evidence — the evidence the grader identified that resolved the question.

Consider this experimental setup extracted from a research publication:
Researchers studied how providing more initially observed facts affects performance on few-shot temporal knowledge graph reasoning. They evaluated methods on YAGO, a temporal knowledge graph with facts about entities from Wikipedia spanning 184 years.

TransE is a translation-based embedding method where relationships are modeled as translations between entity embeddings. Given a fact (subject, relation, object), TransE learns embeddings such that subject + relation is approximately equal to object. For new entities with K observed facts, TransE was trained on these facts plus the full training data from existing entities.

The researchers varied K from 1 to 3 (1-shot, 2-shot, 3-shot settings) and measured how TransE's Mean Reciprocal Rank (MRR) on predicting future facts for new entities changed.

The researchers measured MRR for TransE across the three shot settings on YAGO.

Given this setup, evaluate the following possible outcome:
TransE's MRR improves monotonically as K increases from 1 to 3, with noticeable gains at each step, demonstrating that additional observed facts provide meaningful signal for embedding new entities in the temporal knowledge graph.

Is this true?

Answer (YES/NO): YES